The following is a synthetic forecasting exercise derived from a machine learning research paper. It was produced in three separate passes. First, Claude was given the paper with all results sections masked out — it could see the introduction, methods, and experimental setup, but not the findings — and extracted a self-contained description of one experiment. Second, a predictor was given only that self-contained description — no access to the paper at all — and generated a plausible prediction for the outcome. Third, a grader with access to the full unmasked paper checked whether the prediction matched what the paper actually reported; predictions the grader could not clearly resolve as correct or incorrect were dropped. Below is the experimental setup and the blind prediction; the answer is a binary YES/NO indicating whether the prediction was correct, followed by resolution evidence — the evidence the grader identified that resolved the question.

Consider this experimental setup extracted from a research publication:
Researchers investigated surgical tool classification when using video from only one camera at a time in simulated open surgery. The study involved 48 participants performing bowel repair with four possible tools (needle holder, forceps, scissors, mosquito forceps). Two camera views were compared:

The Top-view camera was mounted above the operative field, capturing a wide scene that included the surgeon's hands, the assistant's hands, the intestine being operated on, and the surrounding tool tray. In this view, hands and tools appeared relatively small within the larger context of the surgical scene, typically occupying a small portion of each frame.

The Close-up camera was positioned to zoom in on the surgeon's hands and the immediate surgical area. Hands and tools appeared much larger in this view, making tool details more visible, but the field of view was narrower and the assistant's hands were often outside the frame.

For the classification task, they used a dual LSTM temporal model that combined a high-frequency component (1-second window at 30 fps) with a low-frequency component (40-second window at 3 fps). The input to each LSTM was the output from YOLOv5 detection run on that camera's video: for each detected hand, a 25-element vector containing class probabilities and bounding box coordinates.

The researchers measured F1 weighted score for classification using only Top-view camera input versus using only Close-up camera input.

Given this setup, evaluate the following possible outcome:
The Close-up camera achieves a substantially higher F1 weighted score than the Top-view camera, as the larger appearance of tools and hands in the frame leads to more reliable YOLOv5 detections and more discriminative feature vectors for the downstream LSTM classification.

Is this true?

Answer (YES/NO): NO